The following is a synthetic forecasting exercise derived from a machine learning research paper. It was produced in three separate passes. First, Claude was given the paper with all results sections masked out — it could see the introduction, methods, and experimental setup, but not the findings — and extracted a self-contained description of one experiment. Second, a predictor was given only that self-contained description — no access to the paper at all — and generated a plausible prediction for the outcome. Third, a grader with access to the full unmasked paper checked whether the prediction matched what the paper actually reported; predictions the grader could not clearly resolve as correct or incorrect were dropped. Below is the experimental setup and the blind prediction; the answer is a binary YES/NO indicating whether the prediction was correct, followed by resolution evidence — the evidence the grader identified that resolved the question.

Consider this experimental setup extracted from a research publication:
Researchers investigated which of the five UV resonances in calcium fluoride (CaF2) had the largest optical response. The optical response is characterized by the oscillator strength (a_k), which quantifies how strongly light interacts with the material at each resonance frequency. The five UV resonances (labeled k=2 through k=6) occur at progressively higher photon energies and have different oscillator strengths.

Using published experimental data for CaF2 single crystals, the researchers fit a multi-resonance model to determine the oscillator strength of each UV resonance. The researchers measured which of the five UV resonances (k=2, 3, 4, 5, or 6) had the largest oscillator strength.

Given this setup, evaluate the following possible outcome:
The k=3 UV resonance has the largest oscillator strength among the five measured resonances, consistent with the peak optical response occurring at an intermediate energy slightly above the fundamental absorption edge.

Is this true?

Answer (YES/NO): NO